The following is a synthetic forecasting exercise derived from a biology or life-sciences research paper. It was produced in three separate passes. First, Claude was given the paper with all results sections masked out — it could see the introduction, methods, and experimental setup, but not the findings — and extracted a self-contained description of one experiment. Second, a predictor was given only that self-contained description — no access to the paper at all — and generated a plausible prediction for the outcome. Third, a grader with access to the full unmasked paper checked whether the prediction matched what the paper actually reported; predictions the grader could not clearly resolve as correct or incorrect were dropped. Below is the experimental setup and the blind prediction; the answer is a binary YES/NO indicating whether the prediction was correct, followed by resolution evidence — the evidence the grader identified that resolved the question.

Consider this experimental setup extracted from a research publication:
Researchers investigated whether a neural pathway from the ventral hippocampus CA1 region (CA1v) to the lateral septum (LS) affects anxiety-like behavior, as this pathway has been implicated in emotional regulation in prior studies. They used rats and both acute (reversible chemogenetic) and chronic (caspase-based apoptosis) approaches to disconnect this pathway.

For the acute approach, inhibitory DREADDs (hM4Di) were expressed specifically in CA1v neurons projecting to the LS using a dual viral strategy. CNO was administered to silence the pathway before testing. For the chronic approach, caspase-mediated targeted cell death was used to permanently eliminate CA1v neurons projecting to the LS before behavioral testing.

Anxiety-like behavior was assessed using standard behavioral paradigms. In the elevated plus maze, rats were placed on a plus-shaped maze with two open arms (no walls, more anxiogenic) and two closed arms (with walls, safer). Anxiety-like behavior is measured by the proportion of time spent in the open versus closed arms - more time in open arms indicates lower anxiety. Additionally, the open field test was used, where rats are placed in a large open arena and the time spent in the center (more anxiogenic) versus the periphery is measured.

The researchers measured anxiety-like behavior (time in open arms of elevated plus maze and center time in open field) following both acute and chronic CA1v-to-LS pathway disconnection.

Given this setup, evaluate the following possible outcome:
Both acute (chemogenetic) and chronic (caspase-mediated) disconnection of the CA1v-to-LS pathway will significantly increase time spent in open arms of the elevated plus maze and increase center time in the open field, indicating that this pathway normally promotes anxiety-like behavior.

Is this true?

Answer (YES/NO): NO